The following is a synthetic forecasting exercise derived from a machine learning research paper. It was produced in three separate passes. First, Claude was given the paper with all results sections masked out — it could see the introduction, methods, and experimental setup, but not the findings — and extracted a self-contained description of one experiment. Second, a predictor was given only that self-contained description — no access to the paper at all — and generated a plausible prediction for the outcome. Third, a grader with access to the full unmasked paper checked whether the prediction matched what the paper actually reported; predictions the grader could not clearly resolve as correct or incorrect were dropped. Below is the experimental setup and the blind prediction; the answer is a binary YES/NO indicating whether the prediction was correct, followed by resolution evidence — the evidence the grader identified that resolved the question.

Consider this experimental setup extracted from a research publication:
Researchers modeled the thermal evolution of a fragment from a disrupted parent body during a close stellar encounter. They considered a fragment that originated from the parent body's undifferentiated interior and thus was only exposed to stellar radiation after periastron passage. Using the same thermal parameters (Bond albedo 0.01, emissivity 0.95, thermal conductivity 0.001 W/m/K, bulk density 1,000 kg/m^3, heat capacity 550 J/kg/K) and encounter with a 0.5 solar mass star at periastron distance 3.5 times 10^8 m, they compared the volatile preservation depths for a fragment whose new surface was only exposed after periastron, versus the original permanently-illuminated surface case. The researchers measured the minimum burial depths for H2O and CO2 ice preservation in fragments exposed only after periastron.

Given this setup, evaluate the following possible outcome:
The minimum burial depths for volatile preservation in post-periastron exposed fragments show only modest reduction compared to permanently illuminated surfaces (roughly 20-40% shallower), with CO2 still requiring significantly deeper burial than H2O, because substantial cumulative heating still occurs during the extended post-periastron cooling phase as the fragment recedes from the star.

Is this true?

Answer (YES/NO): NO